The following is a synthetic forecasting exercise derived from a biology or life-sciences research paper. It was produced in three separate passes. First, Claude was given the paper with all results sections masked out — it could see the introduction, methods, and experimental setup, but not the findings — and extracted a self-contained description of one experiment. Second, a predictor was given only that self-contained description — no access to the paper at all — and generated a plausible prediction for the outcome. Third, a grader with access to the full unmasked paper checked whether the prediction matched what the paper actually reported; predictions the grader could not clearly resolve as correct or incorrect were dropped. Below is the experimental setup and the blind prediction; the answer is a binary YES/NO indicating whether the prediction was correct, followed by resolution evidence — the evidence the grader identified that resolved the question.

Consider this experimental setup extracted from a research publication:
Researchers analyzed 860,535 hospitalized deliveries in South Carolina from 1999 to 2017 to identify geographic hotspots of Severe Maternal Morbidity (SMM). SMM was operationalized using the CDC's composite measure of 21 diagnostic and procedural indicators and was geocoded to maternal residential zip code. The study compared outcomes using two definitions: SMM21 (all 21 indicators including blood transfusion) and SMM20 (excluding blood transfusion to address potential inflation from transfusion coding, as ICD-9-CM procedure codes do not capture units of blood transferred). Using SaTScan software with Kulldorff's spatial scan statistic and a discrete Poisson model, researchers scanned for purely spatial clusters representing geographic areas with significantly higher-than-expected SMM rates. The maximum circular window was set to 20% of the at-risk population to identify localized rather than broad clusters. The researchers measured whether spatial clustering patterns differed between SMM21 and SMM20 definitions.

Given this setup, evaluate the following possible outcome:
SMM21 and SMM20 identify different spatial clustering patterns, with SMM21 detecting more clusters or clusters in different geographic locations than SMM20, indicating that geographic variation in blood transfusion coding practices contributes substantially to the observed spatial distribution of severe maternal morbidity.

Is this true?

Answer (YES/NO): NO